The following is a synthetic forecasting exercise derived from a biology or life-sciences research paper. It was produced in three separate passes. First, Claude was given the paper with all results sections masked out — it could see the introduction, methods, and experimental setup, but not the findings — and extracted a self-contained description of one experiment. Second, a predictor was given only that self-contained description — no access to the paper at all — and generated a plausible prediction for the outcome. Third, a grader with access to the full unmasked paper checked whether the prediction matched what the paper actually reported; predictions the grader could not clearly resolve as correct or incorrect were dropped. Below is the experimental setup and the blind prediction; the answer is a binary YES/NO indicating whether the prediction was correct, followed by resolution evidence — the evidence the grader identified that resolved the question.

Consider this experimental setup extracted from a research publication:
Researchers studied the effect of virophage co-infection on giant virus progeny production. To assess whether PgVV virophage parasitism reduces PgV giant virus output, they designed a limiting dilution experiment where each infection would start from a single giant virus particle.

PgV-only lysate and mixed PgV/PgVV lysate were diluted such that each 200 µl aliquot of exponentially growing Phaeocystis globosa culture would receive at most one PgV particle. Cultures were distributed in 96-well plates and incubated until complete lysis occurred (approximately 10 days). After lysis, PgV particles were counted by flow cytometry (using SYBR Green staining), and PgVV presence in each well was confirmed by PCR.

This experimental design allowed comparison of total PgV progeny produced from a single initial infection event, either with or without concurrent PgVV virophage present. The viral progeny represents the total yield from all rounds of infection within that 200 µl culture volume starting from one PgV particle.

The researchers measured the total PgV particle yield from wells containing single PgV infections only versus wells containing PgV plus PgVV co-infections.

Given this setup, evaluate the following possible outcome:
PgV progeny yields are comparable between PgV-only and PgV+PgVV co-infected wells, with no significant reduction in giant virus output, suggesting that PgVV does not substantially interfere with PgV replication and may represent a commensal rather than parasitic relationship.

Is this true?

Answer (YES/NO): NO